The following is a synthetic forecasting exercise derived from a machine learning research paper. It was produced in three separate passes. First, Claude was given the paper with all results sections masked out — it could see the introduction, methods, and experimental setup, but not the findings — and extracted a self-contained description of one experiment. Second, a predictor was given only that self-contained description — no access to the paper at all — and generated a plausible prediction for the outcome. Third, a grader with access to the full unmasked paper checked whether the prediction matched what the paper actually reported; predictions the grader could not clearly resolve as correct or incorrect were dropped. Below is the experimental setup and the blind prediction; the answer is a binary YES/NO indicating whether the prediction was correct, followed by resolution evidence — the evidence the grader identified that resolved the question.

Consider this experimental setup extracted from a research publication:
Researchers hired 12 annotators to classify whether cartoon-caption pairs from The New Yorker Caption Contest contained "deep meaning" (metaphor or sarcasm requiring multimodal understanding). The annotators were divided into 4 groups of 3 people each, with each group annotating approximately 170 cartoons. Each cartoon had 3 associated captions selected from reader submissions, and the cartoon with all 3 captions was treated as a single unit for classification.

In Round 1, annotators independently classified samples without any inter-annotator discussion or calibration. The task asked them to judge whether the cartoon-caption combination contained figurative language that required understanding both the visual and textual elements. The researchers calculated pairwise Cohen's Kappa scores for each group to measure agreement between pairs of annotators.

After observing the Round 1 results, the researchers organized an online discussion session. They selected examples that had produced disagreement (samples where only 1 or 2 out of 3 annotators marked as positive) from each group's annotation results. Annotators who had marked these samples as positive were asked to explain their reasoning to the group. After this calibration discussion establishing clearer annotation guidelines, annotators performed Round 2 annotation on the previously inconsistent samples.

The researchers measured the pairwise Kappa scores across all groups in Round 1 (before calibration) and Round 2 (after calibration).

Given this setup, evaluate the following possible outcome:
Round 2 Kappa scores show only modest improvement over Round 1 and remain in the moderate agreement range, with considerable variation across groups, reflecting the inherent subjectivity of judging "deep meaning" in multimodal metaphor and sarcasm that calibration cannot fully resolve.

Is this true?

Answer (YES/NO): NO